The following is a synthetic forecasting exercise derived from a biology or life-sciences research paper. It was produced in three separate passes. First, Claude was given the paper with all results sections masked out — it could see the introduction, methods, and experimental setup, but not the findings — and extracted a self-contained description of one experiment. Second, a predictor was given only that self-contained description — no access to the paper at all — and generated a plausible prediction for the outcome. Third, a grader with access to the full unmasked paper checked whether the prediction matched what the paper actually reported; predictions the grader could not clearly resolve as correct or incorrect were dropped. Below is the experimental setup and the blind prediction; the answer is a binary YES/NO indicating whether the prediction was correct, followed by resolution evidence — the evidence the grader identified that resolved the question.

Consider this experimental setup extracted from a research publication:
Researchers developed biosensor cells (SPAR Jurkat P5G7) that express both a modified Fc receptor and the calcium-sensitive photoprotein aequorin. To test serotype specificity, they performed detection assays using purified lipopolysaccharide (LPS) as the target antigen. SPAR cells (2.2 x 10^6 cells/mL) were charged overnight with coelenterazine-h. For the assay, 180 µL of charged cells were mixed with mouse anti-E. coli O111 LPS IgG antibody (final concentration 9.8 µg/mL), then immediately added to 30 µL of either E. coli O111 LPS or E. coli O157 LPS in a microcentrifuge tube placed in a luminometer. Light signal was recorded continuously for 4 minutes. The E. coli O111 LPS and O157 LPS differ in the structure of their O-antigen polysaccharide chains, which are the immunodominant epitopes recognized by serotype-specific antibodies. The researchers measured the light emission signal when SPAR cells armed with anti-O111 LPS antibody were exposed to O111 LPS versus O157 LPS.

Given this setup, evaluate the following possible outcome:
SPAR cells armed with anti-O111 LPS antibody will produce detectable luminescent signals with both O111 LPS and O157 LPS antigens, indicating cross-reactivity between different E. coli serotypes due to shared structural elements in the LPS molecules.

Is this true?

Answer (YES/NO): NO